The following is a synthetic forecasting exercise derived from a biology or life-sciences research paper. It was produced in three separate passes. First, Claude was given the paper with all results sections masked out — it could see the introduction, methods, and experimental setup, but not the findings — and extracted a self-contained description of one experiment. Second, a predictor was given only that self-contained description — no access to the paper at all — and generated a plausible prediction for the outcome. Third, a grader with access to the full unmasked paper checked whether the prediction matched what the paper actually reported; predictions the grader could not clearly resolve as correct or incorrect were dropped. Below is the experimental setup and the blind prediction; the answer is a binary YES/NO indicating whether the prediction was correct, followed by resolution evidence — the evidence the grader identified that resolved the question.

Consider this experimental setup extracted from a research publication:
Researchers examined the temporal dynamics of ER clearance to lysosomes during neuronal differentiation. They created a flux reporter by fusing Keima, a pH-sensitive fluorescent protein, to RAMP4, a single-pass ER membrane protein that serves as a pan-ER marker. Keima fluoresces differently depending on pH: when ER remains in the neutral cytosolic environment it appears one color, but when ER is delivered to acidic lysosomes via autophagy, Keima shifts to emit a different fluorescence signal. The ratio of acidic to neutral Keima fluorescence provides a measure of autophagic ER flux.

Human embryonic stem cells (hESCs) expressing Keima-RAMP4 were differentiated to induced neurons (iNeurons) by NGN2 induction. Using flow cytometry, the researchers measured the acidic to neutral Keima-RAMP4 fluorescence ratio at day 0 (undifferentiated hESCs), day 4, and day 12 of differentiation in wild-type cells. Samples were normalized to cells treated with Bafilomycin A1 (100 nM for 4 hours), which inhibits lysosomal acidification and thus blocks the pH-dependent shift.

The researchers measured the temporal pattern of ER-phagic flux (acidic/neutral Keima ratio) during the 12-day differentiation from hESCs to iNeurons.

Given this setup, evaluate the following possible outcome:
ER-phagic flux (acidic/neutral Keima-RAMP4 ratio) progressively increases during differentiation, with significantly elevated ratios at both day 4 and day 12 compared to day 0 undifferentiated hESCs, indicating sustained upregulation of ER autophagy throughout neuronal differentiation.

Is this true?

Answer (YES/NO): YES